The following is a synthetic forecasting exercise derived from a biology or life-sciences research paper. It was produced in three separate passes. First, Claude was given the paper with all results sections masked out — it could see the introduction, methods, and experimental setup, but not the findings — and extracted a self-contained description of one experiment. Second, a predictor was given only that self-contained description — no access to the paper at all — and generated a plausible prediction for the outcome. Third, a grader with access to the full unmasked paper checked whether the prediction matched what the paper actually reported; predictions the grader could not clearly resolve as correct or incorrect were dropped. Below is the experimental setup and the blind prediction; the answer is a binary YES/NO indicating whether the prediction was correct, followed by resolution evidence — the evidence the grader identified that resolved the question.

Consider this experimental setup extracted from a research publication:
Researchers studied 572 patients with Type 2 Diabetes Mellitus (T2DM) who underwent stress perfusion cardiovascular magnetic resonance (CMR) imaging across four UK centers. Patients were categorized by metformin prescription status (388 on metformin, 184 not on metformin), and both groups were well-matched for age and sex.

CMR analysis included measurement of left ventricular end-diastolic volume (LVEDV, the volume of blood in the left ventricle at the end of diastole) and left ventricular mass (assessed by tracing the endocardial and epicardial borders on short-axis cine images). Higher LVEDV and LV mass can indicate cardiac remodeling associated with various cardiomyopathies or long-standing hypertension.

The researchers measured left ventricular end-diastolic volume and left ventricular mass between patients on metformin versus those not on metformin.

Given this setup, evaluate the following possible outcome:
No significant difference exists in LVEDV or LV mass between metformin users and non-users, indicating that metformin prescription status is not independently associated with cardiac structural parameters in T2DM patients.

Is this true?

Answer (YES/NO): NO